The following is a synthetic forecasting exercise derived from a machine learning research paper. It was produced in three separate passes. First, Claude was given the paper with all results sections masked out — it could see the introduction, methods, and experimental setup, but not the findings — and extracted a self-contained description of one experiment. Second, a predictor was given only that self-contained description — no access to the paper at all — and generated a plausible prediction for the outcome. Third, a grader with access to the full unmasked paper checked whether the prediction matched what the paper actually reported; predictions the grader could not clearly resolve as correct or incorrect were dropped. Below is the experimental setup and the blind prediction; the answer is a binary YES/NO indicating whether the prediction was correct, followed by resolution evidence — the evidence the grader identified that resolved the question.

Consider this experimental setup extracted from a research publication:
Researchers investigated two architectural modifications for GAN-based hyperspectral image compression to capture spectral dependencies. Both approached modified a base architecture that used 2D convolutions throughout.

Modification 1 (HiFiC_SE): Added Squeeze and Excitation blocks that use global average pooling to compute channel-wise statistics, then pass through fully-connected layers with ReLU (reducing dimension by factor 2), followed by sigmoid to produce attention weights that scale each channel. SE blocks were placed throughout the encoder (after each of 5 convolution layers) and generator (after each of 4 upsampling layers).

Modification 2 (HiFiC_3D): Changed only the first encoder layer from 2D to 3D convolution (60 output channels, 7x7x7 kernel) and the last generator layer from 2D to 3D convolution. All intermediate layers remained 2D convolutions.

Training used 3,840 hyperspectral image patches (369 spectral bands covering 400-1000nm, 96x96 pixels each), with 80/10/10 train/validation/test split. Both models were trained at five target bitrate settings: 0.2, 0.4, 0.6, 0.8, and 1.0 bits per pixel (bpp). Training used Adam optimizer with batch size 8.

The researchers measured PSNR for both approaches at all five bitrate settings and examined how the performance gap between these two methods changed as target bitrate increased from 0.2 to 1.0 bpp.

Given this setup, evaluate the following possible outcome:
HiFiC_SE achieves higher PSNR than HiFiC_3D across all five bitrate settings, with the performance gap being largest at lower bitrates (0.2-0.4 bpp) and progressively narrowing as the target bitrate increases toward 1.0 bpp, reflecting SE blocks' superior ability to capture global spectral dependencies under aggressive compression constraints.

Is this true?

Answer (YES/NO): NO